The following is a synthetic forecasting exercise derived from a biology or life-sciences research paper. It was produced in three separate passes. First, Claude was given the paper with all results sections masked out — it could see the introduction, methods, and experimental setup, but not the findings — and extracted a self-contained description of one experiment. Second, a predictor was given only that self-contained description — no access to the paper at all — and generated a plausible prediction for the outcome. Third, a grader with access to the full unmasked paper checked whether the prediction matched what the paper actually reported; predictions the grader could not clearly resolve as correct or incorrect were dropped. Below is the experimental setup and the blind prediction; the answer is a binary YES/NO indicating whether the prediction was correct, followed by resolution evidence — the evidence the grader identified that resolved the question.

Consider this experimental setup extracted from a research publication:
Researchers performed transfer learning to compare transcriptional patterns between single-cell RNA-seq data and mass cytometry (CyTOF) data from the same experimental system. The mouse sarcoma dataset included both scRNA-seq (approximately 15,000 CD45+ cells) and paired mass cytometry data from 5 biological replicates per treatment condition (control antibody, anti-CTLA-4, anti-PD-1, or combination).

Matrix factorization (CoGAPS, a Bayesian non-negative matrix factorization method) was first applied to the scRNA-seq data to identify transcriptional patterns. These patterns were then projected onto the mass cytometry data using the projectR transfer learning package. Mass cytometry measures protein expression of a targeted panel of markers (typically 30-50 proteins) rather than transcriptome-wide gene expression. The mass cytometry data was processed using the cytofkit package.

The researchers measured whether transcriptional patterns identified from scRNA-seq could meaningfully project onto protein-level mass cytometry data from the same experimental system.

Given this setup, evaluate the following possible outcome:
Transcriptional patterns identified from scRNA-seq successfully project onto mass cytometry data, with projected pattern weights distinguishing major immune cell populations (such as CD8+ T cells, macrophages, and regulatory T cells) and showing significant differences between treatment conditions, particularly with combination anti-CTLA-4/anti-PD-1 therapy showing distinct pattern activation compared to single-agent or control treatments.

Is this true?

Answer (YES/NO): NO